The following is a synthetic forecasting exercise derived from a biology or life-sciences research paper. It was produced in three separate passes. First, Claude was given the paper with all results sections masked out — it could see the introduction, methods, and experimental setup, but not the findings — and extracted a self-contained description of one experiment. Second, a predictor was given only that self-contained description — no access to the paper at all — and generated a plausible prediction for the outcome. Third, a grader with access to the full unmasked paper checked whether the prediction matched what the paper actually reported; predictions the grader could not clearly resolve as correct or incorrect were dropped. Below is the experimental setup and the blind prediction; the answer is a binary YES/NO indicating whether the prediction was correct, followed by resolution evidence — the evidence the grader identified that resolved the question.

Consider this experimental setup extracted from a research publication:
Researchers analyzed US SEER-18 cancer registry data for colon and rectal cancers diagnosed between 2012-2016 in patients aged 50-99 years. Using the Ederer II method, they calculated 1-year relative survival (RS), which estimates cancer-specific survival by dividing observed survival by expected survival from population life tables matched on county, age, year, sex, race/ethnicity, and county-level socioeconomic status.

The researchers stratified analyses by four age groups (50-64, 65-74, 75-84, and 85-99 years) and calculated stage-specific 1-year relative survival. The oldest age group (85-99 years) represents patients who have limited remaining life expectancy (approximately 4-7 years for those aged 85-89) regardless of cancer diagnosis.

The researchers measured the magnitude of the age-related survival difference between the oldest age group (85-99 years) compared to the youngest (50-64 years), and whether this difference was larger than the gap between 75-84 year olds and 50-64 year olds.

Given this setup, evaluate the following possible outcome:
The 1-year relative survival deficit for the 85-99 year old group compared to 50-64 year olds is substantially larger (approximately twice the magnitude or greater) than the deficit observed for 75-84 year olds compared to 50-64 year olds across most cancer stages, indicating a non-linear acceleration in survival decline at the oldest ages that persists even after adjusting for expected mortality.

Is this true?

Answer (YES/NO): YES